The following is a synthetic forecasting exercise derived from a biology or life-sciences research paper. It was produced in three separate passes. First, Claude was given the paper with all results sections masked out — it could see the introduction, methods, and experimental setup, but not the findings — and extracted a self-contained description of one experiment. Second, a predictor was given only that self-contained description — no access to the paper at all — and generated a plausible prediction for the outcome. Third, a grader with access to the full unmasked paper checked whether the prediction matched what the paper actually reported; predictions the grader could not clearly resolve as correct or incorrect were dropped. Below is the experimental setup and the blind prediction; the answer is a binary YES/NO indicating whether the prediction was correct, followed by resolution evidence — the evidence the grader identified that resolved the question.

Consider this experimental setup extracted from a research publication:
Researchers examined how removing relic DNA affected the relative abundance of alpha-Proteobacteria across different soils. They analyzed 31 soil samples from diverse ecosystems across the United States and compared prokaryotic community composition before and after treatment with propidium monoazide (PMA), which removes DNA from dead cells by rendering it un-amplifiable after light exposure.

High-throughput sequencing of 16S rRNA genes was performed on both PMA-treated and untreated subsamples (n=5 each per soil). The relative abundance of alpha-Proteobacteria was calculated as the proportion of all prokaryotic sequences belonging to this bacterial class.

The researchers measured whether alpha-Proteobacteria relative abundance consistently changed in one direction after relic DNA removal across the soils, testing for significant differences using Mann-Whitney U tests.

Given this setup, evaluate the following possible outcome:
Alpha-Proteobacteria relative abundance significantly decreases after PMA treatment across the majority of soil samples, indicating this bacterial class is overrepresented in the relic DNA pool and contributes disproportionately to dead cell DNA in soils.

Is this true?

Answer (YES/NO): NO